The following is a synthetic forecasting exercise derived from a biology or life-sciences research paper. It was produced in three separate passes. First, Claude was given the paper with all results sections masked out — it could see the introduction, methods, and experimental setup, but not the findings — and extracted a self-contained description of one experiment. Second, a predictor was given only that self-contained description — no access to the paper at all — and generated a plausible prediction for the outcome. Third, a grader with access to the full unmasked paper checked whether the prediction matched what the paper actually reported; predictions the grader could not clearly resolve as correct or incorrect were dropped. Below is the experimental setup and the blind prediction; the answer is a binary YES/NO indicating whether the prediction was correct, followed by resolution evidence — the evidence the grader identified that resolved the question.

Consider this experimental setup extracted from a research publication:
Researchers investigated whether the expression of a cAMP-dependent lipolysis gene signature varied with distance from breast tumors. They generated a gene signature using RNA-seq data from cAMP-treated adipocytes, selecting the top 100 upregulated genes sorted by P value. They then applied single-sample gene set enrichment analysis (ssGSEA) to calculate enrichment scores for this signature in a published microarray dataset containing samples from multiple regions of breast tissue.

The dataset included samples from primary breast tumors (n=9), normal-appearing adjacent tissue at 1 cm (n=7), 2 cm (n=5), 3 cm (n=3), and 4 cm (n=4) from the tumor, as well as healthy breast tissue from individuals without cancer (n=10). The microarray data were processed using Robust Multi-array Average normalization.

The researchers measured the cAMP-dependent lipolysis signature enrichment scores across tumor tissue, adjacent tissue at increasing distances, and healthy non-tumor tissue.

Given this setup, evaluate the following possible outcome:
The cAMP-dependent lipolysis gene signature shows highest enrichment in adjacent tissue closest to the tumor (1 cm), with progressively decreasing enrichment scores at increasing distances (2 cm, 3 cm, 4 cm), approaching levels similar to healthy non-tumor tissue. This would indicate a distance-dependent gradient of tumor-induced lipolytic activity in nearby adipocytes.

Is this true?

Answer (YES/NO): NO